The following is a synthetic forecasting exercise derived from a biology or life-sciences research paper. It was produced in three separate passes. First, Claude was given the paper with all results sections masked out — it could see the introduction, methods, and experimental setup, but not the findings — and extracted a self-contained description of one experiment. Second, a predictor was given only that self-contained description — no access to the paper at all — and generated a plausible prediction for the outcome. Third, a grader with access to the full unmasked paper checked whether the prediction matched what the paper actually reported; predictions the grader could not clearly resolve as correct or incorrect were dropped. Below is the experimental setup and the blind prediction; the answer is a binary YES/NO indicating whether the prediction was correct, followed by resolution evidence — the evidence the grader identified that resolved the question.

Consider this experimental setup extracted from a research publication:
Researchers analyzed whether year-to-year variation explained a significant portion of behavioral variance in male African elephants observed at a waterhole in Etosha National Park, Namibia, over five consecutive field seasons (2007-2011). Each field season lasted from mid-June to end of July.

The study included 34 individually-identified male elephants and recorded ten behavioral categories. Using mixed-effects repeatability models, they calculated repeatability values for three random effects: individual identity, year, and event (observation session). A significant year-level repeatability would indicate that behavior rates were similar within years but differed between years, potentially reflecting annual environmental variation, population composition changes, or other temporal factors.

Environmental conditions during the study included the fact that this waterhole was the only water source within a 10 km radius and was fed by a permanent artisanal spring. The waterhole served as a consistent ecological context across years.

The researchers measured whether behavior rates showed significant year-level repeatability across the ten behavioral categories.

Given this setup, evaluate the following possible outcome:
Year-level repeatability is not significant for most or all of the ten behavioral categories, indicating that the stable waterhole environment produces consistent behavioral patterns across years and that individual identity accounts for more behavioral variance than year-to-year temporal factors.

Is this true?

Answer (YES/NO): YES